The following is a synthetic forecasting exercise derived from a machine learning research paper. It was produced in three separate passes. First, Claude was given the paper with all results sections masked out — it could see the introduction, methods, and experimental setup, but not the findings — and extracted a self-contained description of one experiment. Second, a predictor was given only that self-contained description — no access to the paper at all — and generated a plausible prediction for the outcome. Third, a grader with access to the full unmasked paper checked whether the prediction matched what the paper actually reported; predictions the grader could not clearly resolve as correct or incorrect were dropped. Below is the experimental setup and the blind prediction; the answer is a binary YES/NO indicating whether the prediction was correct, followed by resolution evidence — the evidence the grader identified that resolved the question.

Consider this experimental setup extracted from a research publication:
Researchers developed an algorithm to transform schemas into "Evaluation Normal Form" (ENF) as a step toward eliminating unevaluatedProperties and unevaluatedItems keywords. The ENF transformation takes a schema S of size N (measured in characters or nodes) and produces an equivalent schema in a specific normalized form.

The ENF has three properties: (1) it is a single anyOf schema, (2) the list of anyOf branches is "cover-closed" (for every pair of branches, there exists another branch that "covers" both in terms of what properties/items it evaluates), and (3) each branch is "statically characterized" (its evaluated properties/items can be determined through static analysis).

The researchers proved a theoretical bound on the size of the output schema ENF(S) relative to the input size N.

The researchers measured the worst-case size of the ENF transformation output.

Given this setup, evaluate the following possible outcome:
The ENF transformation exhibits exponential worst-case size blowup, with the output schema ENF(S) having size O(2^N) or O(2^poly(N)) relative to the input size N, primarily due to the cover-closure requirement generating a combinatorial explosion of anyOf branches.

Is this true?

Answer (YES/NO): YES